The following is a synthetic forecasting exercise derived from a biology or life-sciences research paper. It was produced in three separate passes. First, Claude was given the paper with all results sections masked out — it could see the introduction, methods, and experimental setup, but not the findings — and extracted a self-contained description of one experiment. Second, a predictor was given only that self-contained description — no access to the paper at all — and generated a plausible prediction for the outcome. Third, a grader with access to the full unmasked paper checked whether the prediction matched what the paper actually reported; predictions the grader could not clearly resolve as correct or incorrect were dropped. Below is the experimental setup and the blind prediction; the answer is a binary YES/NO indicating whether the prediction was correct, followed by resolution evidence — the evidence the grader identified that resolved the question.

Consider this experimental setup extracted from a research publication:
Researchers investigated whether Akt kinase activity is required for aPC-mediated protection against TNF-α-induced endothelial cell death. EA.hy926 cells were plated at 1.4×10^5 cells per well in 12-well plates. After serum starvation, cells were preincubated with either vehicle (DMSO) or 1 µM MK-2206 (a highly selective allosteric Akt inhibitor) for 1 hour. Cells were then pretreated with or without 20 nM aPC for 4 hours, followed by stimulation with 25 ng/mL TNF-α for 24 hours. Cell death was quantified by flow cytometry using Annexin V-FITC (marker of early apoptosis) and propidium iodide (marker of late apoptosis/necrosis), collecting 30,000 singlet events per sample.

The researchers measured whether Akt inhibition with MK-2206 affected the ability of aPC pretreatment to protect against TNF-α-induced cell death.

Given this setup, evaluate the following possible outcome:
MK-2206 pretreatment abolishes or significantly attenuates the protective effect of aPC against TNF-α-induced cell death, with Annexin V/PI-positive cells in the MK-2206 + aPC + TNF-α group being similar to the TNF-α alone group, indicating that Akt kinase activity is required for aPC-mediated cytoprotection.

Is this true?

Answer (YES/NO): YES